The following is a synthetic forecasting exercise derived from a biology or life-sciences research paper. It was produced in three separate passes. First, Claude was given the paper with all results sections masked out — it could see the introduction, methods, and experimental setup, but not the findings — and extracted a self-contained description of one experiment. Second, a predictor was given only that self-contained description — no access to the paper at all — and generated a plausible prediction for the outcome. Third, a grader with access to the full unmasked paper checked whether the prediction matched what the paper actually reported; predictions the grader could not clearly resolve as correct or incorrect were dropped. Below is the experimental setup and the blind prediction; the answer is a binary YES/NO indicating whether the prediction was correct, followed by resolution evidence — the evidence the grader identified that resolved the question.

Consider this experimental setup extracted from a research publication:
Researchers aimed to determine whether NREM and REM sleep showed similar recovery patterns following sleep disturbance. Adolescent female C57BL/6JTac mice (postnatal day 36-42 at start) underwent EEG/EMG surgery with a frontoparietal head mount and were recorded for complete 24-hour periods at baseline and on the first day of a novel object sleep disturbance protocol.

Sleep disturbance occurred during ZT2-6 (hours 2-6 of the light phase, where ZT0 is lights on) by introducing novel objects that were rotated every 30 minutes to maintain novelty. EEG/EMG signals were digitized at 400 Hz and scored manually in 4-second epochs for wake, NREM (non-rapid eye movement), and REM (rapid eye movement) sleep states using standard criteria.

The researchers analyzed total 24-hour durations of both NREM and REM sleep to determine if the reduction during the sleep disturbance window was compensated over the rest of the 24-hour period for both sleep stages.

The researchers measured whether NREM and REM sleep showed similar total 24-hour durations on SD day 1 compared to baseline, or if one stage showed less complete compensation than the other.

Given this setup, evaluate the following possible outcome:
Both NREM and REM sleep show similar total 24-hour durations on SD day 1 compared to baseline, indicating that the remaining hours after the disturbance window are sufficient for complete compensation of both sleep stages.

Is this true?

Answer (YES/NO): NO